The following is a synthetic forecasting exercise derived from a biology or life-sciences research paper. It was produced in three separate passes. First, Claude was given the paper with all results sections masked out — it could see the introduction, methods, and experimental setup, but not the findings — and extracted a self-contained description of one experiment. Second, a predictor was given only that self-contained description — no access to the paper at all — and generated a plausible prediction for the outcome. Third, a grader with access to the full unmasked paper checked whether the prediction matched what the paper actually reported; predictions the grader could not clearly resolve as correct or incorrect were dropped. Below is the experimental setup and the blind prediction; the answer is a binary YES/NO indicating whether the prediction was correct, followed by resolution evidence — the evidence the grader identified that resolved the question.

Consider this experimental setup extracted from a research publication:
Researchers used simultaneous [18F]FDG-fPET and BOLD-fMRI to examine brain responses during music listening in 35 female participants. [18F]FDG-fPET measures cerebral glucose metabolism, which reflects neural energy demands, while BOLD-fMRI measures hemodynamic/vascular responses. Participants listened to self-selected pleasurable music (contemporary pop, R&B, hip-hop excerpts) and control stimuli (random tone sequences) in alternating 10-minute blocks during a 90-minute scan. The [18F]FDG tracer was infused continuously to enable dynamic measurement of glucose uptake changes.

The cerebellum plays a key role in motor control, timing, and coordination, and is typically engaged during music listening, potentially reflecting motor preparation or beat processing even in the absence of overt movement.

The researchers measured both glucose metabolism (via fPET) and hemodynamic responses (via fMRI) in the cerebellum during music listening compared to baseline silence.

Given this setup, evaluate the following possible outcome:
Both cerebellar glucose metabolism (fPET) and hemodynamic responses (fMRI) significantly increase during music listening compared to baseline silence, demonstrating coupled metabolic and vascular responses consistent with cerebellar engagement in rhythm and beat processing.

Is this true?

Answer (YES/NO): NO